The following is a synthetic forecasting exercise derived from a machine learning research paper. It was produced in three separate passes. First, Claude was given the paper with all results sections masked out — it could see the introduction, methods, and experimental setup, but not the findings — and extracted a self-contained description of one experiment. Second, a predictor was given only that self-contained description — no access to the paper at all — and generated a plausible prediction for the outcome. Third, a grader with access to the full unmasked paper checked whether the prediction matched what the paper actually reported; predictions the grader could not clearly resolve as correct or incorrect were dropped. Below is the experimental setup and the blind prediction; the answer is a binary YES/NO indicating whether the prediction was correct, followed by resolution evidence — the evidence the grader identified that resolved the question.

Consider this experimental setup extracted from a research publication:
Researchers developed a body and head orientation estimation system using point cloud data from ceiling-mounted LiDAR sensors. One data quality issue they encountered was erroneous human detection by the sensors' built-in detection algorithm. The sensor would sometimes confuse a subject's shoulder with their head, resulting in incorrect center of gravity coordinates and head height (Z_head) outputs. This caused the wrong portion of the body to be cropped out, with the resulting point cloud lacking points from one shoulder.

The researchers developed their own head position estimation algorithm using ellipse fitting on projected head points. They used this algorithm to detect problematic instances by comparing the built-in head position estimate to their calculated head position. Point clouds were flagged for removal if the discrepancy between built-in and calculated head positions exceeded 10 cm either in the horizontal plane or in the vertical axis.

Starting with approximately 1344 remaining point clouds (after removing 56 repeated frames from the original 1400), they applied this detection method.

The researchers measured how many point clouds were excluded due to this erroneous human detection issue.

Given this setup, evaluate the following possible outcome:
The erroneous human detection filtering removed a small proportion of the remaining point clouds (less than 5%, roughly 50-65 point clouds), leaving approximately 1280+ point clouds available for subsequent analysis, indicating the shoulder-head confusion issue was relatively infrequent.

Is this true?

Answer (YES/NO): NO